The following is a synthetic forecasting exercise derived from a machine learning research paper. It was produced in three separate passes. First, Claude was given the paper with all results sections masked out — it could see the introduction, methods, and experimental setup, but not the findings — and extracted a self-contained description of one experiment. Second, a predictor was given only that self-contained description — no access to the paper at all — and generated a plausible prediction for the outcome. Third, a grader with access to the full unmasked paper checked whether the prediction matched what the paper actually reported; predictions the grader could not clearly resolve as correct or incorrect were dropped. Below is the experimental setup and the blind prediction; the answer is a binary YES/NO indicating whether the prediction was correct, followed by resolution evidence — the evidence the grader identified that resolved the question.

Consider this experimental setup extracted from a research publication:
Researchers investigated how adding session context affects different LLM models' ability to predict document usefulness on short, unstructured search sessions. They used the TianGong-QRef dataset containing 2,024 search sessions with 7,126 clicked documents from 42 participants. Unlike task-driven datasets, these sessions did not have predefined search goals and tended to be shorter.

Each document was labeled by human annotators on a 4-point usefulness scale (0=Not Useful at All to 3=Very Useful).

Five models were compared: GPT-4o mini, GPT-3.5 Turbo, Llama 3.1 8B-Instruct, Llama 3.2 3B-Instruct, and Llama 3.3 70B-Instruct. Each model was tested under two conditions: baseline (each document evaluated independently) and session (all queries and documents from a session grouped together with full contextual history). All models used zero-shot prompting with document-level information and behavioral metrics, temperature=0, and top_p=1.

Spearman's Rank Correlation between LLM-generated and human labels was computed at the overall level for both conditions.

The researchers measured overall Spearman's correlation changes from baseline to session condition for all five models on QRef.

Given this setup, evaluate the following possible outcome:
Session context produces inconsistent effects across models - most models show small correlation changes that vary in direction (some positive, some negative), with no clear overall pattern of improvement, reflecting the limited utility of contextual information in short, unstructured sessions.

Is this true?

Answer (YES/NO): NO